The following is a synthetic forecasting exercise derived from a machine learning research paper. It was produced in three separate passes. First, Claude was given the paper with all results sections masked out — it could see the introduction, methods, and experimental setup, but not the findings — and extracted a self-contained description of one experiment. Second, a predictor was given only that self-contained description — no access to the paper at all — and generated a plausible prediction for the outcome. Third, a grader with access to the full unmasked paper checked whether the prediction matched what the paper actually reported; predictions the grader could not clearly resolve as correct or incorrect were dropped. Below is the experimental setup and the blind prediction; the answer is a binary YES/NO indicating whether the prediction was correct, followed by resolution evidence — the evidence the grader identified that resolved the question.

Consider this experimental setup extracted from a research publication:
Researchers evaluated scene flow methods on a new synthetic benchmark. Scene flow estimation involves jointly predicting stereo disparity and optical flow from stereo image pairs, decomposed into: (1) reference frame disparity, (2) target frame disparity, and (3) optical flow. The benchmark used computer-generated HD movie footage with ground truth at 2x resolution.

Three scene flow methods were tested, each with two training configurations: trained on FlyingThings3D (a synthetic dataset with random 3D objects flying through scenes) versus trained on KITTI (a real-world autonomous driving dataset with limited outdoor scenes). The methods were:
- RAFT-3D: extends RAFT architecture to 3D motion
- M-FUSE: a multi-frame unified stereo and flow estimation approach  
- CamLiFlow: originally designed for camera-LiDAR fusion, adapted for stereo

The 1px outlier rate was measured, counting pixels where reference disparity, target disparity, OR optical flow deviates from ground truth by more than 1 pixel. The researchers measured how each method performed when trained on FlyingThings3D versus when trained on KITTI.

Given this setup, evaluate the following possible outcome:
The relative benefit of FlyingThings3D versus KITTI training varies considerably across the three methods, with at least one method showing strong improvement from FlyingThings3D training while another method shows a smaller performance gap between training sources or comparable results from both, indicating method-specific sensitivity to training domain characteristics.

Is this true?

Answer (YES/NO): NO